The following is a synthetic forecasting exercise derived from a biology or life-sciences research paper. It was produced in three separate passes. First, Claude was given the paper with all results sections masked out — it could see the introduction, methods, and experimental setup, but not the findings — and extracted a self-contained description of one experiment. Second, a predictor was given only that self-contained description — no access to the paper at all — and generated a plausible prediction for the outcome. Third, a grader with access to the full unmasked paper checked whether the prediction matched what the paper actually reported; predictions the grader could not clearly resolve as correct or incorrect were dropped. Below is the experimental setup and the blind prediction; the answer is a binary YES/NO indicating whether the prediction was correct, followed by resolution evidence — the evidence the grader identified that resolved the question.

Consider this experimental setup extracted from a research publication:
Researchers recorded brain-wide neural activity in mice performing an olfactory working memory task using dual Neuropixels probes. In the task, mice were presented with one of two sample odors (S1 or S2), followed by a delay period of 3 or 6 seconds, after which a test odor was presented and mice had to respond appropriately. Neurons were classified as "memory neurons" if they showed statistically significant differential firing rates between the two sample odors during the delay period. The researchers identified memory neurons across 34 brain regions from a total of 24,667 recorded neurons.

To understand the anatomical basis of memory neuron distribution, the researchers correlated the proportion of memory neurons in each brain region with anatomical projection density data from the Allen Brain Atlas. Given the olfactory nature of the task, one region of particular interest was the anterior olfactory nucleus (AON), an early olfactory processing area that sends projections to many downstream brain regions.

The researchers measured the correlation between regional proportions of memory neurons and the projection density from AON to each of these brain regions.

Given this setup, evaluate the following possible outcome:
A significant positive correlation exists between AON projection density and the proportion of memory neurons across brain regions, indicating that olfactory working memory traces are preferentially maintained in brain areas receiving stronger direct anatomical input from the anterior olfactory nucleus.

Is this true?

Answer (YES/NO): YES